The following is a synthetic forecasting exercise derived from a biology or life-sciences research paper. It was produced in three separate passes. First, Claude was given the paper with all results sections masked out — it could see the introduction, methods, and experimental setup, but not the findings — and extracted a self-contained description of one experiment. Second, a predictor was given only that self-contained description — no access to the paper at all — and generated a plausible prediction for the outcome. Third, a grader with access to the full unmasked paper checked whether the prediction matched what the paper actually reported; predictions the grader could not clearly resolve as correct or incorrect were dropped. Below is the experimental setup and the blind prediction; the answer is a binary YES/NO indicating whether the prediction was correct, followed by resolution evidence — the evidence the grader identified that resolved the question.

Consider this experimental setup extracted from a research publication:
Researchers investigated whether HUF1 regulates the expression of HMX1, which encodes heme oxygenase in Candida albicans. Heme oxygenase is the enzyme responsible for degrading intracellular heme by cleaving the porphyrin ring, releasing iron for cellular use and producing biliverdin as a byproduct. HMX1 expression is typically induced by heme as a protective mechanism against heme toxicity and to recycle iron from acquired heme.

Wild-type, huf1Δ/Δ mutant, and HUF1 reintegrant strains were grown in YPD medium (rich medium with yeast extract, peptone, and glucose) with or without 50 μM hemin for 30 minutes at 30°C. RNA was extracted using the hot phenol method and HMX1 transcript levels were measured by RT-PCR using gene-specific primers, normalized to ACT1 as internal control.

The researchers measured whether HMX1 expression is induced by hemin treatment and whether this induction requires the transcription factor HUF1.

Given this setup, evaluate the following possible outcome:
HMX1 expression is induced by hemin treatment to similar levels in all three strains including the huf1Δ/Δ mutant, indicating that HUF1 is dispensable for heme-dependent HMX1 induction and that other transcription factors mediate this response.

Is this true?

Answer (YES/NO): NO